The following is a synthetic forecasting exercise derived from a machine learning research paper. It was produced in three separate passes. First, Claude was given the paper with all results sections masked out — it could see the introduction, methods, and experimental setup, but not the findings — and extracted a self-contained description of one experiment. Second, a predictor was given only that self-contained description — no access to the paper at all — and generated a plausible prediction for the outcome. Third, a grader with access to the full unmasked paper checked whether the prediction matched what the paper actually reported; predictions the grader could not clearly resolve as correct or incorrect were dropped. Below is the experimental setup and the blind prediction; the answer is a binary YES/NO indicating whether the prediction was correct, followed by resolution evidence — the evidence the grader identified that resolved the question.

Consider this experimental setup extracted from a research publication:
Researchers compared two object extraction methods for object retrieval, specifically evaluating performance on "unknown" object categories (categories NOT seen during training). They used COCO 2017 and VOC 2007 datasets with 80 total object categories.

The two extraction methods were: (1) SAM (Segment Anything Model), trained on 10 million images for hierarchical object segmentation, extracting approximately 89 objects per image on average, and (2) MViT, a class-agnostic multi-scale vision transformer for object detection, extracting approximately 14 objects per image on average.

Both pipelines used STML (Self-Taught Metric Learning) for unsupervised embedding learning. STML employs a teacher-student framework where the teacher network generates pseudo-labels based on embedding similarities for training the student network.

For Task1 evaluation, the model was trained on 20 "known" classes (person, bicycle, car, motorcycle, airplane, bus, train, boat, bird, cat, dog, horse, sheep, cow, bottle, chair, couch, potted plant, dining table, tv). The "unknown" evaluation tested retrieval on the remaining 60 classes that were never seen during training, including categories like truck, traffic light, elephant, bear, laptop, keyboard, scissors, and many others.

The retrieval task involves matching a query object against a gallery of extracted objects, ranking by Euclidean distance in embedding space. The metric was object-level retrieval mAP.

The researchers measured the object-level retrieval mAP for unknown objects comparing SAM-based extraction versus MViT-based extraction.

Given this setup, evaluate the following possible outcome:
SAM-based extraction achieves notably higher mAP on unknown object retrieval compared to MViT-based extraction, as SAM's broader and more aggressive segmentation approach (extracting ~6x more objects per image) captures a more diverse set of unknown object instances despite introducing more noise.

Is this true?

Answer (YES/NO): YES